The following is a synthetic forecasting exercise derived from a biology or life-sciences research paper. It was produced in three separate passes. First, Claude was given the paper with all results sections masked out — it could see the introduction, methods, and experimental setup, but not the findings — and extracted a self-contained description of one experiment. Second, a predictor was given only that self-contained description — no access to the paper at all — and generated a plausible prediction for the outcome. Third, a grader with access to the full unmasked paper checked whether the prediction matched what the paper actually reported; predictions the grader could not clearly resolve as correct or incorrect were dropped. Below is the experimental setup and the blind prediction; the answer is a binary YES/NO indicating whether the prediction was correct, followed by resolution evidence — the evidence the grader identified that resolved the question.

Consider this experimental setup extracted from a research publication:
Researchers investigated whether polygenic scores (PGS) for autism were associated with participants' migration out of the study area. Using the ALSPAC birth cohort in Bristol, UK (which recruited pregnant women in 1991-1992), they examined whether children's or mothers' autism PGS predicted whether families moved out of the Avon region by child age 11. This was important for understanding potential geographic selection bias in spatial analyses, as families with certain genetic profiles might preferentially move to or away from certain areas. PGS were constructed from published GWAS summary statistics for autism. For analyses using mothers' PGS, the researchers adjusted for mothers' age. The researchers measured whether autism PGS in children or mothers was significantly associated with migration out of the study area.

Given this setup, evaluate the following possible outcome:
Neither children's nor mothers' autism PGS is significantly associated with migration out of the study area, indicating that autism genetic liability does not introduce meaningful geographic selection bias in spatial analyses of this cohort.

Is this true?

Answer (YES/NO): YES